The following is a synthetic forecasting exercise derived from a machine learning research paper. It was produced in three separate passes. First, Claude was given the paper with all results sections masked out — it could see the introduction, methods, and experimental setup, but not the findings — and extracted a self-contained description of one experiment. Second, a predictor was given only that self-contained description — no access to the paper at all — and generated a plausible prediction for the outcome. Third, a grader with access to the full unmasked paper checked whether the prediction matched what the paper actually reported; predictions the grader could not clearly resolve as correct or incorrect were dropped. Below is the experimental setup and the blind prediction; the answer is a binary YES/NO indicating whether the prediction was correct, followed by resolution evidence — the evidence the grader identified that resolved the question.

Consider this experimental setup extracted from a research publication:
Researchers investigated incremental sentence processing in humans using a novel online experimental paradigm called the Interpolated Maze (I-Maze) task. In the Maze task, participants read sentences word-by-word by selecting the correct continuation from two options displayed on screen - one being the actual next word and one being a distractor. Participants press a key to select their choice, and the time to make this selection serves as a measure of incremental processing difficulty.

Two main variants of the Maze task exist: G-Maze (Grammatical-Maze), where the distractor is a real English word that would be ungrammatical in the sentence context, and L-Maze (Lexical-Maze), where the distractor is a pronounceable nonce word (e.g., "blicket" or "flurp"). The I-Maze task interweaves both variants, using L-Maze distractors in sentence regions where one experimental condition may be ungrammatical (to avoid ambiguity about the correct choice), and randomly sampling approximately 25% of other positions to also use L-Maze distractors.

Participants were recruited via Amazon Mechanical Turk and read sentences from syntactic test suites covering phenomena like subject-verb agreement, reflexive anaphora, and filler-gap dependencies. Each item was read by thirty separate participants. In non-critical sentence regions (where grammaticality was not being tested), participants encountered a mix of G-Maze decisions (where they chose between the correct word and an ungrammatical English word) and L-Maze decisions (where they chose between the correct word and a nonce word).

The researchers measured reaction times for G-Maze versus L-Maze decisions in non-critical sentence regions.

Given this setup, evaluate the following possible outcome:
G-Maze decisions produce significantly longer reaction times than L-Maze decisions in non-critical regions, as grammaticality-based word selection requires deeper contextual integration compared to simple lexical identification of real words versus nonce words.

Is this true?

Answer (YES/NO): YES